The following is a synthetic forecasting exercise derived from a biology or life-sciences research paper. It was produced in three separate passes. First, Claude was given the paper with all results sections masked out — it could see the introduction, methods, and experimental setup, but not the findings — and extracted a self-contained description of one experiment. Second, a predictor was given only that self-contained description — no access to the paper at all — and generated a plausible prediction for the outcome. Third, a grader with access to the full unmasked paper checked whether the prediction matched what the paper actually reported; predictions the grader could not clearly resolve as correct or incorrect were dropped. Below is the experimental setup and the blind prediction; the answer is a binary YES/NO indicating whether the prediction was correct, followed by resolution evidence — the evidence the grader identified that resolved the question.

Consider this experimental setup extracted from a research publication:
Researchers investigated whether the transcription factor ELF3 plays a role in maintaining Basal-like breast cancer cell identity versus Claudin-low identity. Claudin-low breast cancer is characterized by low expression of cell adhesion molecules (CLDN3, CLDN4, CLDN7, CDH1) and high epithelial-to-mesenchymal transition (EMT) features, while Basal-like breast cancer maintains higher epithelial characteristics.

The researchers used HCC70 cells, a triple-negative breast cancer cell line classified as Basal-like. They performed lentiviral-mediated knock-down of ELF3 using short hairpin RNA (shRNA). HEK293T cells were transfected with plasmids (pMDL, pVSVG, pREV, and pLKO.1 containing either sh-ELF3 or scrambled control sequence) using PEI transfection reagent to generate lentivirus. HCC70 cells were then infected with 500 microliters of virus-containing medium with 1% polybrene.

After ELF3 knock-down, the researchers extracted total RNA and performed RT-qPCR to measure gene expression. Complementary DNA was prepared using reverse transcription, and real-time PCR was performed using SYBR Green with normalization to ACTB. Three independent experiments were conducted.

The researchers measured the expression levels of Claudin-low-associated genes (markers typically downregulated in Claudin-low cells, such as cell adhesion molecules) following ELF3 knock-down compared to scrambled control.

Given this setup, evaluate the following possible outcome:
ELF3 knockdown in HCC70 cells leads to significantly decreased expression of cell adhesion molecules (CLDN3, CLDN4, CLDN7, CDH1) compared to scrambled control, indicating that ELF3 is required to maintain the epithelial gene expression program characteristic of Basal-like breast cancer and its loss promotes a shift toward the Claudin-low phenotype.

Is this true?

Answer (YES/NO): NO